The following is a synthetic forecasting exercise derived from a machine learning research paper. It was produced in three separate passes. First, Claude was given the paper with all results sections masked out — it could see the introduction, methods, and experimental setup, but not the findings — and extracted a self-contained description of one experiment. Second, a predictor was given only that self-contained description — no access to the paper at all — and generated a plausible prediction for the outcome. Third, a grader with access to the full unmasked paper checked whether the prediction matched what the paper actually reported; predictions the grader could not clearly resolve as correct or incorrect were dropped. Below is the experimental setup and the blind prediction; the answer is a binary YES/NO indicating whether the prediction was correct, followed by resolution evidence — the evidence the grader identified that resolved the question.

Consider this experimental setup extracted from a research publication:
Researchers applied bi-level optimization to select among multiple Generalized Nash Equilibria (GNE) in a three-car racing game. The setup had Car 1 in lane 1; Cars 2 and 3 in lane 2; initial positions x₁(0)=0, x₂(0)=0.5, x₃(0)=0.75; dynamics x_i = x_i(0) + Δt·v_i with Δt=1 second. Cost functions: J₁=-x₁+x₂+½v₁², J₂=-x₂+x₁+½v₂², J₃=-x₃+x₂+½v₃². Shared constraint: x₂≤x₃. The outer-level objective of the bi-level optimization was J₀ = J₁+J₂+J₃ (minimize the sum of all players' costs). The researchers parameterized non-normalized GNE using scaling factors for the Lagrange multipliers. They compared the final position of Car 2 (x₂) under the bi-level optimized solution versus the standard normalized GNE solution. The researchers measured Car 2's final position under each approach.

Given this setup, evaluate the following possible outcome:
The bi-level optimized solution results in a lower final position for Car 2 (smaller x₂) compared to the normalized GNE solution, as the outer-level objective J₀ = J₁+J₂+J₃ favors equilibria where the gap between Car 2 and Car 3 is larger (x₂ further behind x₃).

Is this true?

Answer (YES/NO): YES